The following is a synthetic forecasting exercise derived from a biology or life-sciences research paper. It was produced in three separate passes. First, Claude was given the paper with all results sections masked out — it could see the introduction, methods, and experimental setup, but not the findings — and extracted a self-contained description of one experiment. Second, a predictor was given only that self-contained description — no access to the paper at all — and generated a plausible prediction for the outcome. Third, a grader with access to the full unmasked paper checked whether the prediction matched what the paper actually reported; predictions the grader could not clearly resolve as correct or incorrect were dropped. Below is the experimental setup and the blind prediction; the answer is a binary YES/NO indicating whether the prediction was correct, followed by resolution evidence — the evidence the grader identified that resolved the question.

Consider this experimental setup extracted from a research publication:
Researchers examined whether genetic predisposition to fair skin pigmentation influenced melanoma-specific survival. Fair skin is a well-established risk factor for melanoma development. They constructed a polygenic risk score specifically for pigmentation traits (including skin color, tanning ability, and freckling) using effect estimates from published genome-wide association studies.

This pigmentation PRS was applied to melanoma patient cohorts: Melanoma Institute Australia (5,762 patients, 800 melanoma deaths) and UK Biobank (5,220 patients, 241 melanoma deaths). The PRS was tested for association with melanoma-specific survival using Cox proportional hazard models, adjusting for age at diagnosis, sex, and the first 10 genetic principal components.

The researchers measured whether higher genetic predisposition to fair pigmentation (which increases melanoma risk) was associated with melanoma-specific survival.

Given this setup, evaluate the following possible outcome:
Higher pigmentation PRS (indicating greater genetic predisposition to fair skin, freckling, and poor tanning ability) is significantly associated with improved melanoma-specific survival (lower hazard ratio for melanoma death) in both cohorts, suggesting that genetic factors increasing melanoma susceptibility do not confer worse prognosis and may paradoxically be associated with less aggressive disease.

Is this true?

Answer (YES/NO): NO